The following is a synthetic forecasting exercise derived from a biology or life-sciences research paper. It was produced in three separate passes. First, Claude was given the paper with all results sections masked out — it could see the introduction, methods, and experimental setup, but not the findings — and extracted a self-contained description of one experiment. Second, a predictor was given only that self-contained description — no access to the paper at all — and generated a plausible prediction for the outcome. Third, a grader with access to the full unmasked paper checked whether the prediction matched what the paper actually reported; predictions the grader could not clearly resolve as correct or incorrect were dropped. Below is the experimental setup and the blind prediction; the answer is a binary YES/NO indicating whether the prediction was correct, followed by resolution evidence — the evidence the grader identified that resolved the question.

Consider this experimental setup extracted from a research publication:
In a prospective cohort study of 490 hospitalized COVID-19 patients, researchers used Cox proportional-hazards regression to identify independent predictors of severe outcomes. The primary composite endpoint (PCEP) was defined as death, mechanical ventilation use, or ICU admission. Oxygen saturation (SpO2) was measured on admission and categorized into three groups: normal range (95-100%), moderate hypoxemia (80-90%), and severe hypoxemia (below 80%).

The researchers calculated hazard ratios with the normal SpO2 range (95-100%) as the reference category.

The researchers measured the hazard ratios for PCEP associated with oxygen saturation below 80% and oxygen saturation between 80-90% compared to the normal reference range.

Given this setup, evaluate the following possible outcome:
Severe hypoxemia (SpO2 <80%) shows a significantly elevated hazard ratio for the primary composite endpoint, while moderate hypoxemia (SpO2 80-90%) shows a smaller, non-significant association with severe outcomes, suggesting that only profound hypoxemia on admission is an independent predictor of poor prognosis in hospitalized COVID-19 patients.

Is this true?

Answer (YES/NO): NO